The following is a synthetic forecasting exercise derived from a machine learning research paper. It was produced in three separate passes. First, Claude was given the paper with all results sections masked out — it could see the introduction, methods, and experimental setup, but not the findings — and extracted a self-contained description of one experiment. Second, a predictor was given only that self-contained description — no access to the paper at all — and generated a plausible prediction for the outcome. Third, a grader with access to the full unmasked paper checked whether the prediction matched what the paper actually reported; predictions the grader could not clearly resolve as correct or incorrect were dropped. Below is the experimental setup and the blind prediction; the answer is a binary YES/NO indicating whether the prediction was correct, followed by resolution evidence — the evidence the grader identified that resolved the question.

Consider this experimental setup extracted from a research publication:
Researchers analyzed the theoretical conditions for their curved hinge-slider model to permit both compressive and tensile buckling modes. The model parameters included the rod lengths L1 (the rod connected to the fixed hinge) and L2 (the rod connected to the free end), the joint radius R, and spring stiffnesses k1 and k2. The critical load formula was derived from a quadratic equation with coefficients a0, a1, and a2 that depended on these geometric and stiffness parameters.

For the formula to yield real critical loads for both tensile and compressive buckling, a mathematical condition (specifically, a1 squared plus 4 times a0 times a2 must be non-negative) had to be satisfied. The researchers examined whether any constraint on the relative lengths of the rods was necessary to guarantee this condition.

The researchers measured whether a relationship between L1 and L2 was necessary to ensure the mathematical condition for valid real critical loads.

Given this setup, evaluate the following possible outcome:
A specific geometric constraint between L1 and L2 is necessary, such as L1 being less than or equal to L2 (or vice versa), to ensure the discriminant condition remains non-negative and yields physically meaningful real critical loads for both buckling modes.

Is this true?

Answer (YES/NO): YES